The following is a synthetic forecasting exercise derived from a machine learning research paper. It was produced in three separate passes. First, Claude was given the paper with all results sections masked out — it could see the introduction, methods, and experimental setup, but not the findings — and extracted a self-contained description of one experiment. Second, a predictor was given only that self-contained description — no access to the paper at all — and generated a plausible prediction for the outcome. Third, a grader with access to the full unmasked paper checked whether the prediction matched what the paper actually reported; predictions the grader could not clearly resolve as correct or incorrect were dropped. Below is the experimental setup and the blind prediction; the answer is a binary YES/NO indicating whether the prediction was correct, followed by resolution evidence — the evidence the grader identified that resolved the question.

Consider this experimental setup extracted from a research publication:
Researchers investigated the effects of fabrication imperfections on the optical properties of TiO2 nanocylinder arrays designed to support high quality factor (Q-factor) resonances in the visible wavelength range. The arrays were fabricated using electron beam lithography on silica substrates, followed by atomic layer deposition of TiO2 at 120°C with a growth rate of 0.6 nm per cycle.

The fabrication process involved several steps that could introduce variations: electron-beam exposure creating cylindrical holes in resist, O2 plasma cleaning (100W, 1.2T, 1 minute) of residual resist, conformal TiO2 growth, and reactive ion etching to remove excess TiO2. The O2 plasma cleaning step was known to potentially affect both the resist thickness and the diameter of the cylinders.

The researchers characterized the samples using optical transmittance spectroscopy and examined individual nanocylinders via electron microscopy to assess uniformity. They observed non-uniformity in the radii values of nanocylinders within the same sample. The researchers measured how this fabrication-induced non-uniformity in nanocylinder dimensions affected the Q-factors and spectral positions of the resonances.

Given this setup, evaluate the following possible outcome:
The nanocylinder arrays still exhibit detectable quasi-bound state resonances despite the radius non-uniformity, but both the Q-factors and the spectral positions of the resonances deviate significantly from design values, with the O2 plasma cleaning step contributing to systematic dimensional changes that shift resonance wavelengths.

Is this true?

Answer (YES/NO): NO